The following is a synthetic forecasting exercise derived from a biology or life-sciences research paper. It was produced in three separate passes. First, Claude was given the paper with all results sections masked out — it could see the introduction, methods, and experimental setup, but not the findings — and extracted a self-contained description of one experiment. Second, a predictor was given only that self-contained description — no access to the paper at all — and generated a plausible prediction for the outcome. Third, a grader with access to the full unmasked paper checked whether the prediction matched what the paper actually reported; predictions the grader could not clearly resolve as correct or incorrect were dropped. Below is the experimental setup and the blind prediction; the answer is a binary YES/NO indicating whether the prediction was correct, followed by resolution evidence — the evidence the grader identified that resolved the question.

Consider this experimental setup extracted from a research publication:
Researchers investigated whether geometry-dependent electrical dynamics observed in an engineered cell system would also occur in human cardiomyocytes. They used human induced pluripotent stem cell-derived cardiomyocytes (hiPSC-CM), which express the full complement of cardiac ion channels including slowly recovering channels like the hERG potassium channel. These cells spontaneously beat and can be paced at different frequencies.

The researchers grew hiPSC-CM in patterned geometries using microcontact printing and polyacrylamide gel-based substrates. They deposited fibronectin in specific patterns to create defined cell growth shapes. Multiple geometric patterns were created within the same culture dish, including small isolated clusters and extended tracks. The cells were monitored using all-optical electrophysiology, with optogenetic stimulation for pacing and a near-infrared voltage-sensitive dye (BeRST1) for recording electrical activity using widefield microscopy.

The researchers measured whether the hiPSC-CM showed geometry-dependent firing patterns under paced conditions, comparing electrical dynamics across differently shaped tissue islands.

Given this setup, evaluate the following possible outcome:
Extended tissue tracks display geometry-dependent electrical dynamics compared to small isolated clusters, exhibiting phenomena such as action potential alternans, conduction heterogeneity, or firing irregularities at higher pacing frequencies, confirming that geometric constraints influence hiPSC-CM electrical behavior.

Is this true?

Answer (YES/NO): YES